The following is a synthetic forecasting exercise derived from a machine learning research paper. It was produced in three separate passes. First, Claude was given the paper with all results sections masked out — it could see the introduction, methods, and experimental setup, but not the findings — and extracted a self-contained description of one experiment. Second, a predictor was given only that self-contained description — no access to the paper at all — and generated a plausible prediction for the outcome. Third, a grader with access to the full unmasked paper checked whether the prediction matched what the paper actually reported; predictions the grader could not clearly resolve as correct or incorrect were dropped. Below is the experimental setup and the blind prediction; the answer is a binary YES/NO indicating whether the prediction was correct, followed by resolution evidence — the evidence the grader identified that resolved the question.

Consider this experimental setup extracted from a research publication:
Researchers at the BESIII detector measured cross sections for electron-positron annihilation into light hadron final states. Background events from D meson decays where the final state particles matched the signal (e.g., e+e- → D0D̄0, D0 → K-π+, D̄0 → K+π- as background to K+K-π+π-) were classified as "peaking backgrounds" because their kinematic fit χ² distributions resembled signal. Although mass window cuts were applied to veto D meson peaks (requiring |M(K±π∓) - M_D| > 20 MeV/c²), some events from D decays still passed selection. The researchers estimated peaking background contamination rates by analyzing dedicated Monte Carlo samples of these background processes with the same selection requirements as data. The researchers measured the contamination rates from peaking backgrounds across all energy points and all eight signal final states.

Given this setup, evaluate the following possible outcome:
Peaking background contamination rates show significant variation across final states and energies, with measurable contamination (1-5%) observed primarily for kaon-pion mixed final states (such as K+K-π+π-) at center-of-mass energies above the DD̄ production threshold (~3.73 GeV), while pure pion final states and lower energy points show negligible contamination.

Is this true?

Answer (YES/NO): NO